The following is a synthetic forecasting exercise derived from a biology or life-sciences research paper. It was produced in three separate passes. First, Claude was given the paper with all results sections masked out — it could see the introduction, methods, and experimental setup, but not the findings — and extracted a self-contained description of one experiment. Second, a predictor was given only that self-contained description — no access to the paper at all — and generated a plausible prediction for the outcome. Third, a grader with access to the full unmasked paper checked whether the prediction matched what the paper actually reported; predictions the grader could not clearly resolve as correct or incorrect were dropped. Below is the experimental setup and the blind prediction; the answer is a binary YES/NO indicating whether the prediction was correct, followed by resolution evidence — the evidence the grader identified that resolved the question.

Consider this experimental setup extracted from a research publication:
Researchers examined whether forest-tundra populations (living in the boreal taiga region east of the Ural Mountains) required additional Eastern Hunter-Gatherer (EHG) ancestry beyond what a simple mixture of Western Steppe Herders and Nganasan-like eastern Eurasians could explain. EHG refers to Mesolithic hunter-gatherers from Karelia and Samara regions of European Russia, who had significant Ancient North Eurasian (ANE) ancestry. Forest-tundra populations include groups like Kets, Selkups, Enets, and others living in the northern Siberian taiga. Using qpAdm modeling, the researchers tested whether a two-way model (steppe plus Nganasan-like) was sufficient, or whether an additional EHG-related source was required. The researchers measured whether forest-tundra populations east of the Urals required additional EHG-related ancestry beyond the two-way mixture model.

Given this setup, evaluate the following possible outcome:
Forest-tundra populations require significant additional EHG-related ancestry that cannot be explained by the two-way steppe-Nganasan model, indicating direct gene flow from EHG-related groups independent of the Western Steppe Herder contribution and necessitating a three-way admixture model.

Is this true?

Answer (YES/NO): YES